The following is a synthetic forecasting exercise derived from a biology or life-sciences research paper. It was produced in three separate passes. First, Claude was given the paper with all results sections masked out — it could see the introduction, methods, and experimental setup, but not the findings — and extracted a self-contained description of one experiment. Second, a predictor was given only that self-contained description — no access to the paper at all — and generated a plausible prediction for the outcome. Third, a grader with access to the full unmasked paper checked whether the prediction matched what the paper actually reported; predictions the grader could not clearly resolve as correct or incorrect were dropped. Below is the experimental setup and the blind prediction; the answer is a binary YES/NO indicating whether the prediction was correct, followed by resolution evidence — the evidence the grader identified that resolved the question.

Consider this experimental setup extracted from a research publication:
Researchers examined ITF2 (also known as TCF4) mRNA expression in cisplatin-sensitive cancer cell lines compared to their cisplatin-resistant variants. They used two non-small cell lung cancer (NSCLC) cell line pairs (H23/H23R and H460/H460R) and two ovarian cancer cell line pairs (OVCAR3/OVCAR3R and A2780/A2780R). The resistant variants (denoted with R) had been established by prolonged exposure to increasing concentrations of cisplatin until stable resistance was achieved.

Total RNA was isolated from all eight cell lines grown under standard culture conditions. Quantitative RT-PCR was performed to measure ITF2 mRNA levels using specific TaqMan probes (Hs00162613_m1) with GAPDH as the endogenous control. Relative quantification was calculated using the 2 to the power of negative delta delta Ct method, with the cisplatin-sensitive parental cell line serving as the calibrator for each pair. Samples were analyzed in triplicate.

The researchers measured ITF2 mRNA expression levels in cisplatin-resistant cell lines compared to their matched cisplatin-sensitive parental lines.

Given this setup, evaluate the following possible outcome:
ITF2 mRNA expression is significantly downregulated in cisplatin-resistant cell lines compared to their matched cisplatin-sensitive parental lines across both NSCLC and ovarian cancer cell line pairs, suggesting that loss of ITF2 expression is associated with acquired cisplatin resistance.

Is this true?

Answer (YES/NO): NO